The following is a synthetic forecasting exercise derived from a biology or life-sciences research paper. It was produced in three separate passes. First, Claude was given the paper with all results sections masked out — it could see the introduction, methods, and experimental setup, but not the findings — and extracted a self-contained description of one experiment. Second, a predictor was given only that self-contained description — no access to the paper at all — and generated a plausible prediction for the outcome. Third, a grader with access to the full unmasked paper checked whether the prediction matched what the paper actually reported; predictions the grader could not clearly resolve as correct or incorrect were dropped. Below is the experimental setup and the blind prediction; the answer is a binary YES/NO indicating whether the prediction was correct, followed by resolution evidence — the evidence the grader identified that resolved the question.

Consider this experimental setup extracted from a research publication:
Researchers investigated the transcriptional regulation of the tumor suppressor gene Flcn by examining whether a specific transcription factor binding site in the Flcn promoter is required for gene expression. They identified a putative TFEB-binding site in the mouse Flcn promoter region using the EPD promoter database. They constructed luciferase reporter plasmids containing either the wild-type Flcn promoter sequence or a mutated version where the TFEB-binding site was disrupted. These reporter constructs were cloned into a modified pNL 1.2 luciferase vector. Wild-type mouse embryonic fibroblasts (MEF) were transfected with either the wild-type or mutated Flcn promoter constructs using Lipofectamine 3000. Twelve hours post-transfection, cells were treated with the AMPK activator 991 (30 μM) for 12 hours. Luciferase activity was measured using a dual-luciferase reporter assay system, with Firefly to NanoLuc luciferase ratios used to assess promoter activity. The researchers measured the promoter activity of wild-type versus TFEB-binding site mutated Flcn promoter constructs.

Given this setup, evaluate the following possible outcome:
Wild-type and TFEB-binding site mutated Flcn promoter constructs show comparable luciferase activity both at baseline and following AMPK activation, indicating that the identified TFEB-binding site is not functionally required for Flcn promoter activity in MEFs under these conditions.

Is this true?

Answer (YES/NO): NO